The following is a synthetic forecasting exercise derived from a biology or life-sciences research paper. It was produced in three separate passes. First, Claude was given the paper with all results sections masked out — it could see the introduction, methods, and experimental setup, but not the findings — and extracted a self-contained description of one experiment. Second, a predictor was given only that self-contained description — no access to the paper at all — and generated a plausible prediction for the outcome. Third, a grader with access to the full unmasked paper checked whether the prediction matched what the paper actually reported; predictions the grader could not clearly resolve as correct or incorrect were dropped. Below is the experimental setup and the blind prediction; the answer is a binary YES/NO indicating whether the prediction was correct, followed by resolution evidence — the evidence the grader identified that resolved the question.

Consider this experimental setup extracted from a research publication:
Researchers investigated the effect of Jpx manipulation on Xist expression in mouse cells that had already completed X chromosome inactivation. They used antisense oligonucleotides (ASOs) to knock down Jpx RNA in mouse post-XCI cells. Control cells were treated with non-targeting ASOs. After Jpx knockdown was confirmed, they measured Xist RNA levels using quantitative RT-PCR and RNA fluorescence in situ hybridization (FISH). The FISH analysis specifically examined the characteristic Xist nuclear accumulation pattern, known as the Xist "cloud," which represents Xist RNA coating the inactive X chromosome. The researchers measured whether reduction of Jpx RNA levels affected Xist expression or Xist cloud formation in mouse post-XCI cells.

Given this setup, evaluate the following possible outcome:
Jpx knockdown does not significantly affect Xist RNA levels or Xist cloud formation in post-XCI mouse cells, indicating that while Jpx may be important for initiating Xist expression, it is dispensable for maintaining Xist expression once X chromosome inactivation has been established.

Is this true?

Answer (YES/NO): NO